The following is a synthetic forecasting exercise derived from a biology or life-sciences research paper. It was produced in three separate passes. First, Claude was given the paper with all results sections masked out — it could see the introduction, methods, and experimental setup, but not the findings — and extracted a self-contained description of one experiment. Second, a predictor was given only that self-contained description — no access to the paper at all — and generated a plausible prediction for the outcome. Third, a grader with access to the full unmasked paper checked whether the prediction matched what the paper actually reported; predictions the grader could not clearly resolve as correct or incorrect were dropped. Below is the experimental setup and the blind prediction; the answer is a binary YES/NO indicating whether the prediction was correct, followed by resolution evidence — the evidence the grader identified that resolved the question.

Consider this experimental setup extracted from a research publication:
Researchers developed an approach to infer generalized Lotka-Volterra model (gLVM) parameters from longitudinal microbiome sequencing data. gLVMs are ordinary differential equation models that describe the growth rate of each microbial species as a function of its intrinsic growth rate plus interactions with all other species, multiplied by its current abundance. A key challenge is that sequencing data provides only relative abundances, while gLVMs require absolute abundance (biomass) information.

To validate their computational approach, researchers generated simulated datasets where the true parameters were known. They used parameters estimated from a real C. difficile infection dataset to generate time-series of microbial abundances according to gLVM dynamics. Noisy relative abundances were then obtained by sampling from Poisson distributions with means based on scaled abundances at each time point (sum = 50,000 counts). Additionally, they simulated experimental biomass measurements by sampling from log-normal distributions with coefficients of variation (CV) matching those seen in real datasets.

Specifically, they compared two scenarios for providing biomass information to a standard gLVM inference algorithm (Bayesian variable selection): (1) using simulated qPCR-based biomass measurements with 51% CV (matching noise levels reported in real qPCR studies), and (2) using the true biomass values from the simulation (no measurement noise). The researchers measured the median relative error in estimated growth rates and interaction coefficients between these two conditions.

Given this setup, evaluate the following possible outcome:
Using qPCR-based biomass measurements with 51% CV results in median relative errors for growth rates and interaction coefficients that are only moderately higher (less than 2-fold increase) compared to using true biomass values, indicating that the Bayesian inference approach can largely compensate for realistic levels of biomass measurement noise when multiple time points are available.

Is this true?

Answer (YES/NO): NO